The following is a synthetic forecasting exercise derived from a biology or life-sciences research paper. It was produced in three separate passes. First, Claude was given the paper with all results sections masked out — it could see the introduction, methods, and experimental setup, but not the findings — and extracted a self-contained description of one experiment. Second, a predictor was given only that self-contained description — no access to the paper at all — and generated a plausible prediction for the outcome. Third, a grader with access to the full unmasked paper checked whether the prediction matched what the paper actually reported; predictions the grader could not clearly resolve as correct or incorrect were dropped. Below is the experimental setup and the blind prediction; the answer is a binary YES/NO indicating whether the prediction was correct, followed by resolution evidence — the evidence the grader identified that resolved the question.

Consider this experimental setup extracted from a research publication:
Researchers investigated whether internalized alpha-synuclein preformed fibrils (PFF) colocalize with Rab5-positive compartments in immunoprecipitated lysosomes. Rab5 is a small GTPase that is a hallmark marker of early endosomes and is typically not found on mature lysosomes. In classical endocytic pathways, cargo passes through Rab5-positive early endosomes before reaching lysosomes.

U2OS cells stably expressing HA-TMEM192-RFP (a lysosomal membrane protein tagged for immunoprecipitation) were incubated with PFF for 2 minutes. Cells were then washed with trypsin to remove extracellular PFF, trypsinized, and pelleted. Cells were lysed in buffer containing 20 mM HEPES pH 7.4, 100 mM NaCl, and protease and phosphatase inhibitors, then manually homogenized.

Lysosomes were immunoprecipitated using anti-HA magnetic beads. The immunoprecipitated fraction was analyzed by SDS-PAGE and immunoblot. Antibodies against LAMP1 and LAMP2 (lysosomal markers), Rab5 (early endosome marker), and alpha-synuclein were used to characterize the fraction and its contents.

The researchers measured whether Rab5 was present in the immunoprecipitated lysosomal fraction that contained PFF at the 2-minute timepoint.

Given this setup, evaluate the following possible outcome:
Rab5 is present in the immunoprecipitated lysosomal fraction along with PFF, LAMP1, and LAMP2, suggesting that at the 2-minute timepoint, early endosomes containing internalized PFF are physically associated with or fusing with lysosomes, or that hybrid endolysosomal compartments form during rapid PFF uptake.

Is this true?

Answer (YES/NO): NO